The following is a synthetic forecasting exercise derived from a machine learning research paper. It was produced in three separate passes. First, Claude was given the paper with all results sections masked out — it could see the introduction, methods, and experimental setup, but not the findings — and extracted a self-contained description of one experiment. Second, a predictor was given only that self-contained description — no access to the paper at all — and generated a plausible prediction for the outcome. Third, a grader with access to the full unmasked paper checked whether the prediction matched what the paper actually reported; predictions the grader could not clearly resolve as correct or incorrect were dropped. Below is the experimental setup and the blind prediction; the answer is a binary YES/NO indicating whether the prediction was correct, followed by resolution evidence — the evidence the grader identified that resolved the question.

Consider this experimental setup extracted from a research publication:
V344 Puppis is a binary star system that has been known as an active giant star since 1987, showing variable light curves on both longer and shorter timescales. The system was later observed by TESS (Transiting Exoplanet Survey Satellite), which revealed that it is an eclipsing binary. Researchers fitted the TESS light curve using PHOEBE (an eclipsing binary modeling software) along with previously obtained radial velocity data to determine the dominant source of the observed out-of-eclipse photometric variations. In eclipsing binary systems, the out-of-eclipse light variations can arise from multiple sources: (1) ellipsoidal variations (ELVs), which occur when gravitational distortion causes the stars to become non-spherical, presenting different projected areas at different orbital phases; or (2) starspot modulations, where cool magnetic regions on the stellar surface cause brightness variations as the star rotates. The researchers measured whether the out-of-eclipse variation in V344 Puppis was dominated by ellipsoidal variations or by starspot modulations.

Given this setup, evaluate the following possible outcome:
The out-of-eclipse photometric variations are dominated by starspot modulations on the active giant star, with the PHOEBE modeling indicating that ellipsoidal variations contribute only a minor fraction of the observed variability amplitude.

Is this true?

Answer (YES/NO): NO